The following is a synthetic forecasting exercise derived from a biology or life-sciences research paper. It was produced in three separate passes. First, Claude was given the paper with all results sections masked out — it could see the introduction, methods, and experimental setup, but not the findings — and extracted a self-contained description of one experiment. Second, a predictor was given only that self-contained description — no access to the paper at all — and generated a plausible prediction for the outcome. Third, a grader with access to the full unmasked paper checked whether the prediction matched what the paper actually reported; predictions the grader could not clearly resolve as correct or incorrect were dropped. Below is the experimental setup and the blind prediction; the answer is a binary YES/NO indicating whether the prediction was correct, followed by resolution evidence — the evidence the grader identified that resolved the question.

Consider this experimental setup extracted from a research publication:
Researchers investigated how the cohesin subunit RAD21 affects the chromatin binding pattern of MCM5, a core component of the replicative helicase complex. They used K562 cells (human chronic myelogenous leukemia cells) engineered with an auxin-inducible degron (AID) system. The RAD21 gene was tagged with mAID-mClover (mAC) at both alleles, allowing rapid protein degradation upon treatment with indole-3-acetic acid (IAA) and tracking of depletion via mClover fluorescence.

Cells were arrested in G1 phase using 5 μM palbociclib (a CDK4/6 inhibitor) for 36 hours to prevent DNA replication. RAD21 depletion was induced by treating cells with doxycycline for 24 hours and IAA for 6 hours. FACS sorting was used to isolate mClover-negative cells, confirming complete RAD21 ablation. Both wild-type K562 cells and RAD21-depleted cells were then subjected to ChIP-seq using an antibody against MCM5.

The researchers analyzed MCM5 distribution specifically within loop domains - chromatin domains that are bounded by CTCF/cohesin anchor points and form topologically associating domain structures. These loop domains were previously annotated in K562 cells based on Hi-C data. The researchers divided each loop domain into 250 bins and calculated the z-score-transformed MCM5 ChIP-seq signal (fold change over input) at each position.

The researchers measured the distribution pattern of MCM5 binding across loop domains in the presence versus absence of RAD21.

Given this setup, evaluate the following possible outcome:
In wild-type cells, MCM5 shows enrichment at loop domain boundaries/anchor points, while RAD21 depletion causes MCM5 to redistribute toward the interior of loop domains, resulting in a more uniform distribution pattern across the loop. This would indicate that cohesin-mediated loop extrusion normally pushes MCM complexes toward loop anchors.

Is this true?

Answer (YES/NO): YES